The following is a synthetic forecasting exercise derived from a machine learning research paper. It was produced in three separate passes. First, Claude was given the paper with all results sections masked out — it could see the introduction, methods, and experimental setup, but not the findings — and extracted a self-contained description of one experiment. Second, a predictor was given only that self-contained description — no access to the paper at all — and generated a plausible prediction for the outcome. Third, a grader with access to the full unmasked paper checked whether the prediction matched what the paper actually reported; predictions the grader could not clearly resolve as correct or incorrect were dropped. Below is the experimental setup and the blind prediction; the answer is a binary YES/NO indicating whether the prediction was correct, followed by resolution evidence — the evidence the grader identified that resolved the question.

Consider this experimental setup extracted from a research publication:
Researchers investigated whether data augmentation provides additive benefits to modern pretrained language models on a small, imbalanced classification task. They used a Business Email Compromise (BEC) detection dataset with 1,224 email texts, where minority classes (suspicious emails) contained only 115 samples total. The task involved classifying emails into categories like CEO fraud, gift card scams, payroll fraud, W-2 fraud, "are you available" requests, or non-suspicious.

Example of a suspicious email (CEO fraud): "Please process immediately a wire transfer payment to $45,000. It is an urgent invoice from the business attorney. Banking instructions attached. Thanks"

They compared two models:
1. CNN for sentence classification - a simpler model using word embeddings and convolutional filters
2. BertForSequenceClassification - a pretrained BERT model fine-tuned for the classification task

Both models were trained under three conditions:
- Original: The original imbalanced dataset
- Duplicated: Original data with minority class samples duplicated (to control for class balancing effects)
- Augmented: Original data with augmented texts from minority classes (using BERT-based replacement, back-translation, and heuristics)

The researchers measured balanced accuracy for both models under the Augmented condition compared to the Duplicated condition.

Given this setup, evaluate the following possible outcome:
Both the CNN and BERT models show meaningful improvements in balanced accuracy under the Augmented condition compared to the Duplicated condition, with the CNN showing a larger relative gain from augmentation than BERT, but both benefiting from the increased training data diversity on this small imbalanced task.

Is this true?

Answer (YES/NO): YES